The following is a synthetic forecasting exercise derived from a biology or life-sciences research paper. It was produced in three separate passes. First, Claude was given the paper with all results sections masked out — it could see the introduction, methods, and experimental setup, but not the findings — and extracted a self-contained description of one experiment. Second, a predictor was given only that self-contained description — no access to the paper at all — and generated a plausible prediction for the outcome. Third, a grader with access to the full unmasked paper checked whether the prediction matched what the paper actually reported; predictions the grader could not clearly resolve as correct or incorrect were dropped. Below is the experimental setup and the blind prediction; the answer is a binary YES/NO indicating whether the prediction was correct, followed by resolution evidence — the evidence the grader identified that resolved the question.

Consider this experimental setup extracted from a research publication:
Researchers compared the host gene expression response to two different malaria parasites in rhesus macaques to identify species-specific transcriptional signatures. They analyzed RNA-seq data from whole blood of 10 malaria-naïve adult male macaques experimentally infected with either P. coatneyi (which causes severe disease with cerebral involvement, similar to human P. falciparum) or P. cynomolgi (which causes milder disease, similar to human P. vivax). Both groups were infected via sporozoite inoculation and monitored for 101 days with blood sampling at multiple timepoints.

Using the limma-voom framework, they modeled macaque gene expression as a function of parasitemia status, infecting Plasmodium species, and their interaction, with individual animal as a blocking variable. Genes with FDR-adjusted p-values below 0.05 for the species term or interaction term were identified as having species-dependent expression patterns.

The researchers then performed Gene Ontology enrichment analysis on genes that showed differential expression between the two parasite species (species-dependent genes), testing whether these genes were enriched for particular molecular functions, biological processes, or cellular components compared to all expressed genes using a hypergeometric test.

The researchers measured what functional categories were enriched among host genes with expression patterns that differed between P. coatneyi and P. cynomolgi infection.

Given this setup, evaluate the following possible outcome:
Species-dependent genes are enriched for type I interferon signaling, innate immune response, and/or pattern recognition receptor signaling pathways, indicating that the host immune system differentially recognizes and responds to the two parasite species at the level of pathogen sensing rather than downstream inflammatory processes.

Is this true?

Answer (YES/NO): NO